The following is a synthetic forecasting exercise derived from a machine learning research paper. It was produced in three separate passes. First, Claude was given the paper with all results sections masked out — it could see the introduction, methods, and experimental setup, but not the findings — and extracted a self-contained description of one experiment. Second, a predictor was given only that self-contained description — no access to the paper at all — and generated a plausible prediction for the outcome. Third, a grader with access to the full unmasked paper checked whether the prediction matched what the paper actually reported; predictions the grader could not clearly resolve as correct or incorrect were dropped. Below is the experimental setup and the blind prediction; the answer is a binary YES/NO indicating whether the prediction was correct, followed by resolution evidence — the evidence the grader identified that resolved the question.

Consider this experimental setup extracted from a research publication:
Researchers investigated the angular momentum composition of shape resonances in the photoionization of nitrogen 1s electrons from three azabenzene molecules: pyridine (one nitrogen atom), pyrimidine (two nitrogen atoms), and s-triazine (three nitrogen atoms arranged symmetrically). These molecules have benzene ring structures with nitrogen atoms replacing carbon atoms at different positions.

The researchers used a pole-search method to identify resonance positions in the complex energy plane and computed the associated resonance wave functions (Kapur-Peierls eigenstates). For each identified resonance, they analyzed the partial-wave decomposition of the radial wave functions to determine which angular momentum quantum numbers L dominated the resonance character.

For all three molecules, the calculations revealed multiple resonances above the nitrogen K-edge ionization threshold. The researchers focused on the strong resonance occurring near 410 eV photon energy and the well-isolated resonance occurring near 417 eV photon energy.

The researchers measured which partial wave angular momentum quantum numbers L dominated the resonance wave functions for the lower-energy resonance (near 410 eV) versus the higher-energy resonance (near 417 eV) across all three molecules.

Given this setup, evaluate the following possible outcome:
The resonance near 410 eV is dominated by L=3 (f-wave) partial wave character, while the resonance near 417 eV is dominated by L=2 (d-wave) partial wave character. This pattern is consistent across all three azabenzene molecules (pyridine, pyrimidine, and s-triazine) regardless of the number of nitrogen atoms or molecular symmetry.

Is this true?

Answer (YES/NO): NO